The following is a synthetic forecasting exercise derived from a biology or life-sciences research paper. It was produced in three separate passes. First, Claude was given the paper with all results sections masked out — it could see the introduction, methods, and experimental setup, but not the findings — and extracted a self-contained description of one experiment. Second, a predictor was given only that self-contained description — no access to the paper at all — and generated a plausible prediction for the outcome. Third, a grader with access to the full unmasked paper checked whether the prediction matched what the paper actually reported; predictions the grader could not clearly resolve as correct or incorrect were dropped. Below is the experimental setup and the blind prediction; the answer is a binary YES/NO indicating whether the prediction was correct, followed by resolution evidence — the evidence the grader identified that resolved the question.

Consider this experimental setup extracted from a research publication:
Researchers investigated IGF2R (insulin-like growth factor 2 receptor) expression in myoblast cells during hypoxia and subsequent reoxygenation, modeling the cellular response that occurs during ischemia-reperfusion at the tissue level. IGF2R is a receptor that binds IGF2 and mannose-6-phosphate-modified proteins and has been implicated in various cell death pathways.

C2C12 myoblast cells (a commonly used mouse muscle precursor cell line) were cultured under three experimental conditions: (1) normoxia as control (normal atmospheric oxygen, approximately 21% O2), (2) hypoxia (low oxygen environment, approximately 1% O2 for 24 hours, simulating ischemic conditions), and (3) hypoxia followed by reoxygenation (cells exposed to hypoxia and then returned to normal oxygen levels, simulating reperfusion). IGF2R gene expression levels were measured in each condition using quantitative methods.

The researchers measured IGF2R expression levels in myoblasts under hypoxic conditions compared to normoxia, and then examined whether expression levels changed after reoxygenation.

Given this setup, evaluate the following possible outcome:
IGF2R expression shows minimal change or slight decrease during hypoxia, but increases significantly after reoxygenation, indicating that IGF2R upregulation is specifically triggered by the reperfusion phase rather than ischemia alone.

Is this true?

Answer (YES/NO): NO